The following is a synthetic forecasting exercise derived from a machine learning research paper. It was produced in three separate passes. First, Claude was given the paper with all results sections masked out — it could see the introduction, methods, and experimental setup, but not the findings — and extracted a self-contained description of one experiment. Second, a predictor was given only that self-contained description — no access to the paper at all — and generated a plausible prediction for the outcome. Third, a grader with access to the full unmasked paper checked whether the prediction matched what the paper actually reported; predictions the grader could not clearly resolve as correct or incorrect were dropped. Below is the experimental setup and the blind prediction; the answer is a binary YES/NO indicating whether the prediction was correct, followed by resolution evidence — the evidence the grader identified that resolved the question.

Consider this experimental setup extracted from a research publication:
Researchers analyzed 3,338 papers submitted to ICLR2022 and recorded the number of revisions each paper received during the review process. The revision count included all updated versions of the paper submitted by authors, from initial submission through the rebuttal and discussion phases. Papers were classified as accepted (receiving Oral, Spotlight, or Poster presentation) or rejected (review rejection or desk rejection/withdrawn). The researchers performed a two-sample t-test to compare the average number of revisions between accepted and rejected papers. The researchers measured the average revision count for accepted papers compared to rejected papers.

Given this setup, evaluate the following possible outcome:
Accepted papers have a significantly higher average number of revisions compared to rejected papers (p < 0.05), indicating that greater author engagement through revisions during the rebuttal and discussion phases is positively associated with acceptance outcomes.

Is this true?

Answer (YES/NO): YES